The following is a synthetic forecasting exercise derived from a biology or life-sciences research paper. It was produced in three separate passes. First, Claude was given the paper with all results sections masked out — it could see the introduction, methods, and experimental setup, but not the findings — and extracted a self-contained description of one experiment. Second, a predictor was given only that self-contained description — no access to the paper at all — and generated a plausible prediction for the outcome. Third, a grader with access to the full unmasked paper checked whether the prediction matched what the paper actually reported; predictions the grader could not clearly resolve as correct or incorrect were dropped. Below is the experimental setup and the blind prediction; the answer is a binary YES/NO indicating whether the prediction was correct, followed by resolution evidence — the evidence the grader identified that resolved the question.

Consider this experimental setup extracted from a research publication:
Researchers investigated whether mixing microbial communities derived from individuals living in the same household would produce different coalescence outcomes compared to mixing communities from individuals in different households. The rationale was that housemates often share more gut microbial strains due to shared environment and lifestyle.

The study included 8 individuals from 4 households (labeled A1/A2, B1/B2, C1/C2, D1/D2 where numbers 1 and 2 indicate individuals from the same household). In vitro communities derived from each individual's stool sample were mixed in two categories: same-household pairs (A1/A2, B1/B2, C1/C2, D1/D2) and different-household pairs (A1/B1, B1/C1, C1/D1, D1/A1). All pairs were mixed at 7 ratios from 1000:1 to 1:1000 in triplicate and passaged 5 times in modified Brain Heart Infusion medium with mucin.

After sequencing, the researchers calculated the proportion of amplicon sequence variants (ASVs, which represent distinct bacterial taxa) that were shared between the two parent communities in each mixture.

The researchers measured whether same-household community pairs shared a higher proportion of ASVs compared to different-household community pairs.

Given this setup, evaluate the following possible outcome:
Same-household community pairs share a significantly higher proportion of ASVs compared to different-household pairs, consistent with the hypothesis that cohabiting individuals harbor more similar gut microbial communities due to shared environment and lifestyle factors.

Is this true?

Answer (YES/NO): NO